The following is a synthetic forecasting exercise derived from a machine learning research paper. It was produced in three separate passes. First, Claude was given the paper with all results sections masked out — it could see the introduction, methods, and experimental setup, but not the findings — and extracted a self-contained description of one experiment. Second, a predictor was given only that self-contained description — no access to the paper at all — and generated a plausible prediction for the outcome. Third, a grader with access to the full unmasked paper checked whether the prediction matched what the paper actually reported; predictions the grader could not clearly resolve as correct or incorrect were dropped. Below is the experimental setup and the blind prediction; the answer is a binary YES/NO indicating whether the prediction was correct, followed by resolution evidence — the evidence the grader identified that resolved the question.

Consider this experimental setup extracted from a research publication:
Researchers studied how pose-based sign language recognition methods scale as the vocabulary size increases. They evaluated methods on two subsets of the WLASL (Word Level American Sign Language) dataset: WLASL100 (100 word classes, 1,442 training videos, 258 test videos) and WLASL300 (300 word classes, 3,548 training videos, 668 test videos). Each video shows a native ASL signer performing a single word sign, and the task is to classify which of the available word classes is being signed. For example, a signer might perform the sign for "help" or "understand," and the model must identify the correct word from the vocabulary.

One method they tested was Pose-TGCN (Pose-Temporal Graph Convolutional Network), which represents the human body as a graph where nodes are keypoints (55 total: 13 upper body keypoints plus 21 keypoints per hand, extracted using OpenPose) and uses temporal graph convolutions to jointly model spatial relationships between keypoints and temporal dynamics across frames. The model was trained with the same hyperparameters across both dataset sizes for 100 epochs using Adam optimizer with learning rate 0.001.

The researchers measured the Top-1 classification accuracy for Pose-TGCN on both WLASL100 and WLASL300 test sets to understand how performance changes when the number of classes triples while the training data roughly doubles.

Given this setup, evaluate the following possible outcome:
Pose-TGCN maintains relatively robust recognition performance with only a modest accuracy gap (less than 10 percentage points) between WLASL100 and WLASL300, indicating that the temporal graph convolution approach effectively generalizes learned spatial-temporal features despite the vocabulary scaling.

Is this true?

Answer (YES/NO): NO